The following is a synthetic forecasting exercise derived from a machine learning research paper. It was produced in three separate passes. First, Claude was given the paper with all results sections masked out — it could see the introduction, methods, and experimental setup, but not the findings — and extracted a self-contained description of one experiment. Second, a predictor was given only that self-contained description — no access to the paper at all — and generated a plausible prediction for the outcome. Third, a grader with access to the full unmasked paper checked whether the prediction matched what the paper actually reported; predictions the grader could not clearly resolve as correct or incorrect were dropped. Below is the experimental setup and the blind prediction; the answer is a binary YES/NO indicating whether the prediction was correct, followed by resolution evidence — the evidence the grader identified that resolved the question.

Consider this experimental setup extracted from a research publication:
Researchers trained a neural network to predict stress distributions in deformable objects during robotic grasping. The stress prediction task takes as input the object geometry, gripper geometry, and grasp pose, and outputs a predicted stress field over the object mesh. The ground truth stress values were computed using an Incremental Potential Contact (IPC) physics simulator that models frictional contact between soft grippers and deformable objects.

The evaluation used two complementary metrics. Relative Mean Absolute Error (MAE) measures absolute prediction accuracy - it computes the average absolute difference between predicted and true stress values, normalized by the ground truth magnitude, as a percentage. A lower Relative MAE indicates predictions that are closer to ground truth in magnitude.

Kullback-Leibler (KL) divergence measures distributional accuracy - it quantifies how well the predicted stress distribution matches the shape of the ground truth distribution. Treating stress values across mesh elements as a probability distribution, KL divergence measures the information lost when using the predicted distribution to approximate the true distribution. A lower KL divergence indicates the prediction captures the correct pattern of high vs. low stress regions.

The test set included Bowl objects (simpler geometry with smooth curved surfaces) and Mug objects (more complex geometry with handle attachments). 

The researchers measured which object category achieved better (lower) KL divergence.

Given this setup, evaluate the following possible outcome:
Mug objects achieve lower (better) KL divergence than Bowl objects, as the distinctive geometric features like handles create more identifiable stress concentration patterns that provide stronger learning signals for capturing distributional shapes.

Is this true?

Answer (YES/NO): NO